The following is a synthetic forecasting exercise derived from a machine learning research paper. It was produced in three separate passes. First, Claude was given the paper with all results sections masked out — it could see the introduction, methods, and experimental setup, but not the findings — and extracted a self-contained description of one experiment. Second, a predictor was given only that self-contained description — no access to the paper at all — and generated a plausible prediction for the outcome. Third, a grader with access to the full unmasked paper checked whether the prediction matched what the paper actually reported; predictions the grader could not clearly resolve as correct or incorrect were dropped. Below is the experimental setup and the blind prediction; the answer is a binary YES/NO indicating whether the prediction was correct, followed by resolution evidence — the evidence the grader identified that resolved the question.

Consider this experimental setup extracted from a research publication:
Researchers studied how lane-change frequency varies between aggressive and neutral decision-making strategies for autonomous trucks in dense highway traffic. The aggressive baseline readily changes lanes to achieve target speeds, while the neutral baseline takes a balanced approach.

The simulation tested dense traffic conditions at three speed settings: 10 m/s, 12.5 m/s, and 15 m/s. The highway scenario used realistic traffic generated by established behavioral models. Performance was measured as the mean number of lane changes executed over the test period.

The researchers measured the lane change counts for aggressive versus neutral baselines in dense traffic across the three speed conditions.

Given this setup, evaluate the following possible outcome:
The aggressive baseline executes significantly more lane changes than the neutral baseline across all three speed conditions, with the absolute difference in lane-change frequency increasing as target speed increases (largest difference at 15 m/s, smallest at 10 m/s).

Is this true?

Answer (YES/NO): NO